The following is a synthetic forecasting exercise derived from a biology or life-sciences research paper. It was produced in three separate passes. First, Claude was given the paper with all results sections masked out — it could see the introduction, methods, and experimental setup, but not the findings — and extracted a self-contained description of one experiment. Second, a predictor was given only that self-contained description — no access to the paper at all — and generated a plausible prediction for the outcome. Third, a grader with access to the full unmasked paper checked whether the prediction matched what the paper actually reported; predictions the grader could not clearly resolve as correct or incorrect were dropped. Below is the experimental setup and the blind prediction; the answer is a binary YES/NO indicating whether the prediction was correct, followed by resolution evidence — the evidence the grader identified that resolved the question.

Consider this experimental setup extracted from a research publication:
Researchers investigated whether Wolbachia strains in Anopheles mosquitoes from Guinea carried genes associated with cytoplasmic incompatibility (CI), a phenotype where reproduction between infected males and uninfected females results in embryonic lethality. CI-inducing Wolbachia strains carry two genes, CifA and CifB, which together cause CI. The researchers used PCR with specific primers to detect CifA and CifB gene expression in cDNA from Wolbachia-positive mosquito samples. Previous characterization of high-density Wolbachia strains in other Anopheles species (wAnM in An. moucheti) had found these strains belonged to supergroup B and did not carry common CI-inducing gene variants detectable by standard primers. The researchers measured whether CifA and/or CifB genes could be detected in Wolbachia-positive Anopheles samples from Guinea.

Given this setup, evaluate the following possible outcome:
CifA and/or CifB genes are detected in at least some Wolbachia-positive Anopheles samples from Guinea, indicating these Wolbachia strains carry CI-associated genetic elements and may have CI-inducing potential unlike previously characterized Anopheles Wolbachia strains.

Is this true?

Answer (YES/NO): NO